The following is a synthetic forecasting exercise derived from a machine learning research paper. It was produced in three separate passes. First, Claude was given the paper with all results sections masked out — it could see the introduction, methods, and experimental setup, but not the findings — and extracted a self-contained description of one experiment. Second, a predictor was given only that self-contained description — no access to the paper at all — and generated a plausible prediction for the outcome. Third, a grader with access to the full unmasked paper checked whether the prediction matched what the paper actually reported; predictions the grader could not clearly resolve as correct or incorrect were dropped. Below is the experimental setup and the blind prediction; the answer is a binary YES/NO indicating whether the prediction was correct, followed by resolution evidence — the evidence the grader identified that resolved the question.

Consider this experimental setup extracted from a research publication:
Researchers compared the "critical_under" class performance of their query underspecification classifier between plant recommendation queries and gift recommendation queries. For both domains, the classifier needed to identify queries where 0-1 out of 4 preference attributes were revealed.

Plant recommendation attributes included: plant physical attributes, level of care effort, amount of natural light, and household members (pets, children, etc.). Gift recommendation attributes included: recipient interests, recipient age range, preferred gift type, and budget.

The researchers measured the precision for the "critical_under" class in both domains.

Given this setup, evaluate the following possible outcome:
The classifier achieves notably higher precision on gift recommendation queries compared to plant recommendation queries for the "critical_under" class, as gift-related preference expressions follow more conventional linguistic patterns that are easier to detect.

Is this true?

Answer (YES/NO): NO